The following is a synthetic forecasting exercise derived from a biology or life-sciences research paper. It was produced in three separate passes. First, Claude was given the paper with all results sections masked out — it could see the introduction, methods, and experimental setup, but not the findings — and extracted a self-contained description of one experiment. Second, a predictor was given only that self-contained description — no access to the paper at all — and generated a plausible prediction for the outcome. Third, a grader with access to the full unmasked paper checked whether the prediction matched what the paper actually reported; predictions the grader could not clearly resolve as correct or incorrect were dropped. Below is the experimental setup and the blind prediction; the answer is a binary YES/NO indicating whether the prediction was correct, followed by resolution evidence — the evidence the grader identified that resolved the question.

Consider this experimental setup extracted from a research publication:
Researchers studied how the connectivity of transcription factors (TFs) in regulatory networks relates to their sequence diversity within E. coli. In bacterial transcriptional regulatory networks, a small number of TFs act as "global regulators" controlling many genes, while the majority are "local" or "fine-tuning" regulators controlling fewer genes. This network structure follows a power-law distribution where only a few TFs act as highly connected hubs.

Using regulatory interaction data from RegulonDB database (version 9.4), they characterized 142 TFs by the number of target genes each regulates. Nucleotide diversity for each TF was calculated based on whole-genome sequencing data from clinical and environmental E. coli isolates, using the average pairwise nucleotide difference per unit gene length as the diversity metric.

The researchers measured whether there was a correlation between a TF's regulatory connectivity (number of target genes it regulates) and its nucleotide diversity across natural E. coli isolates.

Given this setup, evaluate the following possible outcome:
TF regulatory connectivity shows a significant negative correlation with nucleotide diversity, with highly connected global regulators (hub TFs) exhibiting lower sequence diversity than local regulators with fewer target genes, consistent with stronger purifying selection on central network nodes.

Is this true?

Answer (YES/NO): YES